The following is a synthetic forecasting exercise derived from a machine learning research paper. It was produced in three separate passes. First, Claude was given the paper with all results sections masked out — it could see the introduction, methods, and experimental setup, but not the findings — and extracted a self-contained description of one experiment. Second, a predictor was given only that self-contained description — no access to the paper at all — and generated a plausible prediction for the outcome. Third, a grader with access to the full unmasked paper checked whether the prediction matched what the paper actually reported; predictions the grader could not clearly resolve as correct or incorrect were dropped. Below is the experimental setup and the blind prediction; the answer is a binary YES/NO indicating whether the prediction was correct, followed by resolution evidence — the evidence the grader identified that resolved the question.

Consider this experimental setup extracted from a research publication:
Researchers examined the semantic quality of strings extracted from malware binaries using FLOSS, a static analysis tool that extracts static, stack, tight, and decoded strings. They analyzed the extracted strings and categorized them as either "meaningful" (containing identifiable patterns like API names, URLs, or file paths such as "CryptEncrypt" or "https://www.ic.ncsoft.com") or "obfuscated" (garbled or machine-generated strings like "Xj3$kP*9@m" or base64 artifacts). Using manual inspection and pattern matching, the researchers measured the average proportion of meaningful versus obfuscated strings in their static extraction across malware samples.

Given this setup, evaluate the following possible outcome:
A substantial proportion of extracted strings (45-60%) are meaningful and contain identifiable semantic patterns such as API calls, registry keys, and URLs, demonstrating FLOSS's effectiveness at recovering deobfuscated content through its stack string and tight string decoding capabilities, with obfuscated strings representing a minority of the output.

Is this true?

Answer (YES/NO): NO